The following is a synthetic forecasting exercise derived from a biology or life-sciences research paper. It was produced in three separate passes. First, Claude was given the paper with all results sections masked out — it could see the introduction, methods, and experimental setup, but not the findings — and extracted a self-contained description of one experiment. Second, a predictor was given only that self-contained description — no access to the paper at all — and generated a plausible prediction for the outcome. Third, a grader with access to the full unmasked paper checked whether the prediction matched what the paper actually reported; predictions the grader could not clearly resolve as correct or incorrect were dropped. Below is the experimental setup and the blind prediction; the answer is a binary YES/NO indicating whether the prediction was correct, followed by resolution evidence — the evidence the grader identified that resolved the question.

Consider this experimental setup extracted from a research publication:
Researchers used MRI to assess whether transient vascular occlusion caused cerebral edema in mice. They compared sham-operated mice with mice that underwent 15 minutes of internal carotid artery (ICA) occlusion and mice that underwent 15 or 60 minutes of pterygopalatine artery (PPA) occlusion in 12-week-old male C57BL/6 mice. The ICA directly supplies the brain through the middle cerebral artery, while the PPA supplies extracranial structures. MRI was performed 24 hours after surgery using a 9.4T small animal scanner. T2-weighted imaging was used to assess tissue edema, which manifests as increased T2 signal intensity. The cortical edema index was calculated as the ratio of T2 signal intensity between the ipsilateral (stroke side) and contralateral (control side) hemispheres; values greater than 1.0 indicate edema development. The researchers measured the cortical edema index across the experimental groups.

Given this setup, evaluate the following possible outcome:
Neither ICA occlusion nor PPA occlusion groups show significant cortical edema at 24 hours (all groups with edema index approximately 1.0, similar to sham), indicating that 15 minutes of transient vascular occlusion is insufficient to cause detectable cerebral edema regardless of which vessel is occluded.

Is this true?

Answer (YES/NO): NO